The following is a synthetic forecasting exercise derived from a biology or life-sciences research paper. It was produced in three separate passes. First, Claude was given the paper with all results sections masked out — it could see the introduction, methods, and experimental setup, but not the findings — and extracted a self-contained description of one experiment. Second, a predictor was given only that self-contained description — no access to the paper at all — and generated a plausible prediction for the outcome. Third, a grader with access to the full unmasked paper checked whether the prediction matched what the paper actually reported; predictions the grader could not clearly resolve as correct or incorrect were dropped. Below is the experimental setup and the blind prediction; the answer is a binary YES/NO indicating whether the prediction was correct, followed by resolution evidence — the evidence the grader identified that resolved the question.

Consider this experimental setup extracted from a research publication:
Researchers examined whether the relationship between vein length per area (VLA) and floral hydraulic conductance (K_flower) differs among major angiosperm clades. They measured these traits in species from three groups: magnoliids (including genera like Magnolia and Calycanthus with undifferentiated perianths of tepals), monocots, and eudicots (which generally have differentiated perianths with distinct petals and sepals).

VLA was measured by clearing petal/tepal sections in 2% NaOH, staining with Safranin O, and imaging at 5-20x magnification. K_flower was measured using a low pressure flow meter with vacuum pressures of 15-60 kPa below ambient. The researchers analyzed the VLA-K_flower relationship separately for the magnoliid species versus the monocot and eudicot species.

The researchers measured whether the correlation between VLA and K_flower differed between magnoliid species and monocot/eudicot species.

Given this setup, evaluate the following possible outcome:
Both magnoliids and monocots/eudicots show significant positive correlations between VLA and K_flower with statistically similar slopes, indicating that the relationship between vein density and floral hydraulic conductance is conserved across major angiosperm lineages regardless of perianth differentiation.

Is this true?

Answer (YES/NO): NO